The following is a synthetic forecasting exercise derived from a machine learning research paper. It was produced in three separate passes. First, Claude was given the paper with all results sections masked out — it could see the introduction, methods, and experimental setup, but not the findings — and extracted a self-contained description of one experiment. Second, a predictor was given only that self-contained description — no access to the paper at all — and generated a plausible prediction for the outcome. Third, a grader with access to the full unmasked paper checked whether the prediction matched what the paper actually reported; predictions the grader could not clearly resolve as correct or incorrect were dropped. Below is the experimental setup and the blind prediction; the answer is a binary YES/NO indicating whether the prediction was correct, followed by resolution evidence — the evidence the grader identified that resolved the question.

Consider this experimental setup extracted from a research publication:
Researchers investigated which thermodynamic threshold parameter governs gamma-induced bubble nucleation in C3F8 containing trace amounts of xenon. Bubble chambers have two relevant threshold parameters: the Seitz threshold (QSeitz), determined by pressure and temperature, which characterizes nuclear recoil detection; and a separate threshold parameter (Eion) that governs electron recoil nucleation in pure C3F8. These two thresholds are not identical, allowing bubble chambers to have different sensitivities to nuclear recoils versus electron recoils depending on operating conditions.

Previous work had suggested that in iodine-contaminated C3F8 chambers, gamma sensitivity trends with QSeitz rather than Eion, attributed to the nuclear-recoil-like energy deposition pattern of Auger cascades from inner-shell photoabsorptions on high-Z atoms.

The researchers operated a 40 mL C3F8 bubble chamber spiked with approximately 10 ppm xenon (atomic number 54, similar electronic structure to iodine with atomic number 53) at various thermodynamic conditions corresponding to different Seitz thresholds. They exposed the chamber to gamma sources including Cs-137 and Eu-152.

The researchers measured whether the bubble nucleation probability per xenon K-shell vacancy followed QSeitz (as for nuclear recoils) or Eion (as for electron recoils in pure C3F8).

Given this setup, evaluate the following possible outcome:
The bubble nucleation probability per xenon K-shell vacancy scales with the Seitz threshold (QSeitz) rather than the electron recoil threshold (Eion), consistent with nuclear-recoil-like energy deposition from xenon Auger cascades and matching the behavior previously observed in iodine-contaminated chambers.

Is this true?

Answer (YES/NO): YES